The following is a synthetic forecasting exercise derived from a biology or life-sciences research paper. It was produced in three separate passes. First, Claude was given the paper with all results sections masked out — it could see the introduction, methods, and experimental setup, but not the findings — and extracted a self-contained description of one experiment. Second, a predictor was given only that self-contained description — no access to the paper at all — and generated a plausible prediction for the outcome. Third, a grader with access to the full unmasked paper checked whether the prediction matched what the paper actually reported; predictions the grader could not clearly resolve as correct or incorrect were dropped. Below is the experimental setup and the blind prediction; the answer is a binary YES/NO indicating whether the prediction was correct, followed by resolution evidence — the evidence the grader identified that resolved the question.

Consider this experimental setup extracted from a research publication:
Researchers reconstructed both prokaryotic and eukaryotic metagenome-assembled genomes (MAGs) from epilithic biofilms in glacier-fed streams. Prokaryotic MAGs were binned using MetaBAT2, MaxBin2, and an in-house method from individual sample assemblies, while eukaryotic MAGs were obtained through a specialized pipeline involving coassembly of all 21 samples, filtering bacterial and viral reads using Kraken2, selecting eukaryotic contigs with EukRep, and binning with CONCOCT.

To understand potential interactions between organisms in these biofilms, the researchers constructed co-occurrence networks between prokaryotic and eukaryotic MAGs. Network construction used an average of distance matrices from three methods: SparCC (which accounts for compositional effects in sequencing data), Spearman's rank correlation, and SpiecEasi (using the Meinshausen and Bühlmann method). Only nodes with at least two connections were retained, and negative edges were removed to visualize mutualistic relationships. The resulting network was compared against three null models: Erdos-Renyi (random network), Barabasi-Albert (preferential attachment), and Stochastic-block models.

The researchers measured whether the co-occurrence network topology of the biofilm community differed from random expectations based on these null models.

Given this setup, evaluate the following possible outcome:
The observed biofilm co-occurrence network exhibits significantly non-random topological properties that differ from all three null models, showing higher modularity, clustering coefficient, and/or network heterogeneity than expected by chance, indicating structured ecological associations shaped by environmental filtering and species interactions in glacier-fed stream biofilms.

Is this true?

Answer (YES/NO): NO